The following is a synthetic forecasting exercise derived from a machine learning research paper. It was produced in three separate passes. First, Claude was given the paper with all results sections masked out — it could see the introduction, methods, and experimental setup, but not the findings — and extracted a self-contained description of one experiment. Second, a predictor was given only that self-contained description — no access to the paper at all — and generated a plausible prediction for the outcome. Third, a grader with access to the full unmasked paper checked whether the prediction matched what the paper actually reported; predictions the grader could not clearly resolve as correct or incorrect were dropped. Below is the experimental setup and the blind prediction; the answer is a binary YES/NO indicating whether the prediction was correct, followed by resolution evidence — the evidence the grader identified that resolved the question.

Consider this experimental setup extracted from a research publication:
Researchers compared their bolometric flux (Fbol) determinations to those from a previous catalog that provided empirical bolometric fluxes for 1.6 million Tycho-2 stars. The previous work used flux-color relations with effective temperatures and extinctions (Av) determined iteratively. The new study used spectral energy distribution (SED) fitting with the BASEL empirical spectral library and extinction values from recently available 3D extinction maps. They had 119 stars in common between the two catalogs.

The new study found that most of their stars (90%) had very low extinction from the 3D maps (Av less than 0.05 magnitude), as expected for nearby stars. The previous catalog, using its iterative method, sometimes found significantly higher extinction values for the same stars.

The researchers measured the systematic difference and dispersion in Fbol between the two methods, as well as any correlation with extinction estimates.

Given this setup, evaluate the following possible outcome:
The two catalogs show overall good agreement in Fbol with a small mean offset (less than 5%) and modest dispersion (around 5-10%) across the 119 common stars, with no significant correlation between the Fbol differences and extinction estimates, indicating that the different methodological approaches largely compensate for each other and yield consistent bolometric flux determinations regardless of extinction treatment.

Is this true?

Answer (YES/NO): NO